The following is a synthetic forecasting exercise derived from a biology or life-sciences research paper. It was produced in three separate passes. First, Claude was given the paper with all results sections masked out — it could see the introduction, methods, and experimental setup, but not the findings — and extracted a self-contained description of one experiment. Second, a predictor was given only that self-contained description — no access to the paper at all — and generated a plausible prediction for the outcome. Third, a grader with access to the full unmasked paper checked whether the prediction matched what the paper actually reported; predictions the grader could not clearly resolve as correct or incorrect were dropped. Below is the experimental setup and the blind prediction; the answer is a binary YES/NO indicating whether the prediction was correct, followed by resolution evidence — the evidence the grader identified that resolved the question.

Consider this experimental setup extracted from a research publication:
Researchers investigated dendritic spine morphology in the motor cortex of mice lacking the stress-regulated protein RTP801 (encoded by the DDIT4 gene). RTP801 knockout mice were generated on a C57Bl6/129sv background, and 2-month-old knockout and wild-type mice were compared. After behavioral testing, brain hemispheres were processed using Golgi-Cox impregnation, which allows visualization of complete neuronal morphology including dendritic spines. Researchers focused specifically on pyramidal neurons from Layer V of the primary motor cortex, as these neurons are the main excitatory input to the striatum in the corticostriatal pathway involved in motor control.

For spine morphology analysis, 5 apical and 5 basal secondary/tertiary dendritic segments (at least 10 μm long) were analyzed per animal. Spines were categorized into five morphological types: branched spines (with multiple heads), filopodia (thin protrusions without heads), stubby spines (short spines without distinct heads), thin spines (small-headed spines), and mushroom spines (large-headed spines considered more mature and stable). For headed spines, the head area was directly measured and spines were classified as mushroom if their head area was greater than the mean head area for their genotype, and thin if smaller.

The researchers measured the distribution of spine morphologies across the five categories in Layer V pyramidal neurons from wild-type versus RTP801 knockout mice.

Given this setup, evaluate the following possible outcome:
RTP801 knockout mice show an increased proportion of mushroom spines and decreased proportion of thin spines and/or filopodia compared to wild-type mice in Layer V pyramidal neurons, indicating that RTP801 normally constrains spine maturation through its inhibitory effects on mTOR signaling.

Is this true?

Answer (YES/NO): NO